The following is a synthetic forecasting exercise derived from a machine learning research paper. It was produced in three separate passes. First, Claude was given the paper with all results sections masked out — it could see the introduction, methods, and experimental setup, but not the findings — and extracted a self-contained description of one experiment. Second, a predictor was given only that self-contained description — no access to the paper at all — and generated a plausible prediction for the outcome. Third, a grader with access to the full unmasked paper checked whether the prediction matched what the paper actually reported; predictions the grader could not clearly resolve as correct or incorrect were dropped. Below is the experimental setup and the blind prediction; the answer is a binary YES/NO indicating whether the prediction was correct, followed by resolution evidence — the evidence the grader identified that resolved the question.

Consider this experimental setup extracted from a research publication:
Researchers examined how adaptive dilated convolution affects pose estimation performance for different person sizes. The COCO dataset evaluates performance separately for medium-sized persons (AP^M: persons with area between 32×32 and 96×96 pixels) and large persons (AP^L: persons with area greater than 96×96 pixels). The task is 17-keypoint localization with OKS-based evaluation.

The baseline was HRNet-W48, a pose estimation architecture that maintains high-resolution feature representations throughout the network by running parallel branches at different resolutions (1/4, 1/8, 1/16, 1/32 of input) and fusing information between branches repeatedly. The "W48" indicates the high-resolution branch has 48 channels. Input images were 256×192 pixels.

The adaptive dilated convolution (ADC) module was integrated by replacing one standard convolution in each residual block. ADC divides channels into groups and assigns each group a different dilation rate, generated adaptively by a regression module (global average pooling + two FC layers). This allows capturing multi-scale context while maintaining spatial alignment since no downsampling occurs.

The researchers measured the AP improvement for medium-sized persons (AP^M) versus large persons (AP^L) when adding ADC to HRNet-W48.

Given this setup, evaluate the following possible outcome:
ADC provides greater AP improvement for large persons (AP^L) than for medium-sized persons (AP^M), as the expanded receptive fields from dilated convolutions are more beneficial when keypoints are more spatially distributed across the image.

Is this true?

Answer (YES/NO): NO